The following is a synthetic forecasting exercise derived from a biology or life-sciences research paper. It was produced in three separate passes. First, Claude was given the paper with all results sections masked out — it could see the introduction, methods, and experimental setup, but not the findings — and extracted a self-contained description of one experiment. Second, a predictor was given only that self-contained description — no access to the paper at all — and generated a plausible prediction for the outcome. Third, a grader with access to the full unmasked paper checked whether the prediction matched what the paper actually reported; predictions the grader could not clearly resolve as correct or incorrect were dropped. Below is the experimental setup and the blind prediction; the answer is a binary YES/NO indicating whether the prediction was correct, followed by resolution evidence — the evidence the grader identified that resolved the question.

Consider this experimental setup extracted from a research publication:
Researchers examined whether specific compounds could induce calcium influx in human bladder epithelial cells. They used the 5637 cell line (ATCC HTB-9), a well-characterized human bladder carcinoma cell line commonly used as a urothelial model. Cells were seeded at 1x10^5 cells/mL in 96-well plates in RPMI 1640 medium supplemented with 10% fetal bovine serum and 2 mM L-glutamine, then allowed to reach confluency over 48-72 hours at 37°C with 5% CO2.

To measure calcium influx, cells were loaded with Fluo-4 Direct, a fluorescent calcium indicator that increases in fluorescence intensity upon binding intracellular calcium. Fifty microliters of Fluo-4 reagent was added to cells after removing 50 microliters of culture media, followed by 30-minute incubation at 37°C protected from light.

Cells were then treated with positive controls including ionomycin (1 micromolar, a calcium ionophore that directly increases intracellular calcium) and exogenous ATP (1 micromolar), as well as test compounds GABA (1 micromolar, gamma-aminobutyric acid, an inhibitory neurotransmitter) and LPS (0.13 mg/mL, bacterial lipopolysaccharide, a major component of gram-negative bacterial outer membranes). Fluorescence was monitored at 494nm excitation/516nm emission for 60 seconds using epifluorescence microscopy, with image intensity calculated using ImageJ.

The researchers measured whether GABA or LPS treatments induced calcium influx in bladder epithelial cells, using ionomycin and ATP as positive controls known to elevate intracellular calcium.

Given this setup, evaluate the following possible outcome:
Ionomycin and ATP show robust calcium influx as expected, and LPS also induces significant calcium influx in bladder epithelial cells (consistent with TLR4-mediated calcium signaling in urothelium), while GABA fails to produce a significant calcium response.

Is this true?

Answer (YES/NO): NO